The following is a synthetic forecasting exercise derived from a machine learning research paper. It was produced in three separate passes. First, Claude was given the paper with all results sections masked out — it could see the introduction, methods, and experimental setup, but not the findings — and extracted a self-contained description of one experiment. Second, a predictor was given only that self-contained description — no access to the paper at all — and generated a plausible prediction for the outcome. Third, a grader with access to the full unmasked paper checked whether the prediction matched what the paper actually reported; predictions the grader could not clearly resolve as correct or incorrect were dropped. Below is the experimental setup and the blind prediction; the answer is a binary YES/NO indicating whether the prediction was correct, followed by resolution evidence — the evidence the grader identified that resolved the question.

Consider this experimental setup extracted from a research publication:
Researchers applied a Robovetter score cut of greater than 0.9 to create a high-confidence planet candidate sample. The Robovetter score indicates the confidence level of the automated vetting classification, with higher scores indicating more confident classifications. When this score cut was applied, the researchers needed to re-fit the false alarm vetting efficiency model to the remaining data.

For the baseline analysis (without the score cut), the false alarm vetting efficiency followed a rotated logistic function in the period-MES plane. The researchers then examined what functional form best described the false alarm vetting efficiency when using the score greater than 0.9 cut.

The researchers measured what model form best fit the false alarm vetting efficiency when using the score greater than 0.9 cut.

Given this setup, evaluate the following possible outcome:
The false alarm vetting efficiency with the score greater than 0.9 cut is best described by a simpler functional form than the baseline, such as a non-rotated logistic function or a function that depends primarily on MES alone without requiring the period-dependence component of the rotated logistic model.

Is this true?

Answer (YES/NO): NO